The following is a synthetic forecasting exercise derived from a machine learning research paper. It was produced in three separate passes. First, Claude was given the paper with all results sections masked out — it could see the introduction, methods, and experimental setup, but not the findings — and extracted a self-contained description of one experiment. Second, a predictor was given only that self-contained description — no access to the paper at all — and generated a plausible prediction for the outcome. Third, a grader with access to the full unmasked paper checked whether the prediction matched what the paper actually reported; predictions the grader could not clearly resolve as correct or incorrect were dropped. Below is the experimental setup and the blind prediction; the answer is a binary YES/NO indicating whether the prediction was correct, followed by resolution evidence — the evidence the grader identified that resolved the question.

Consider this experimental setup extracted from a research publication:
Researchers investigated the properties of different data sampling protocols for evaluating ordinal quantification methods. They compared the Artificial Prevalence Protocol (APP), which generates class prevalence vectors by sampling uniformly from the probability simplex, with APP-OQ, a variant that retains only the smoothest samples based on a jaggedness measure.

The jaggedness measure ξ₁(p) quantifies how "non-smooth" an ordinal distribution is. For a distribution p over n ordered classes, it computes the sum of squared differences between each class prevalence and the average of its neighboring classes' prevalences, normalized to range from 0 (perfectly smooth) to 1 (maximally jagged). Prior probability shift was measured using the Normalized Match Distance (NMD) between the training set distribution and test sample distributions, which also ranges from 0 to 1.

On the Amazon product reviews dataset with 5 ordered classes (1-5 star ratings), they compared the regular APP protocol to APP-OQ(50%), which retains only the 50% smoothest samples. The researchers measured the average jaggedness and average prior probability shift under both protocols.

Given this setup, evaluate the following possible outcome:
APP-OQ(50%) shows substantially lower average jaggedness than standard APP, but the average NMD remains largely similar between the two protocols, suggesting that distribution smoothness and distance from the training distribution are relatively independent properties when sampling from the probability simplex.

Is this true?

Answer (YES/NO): YES